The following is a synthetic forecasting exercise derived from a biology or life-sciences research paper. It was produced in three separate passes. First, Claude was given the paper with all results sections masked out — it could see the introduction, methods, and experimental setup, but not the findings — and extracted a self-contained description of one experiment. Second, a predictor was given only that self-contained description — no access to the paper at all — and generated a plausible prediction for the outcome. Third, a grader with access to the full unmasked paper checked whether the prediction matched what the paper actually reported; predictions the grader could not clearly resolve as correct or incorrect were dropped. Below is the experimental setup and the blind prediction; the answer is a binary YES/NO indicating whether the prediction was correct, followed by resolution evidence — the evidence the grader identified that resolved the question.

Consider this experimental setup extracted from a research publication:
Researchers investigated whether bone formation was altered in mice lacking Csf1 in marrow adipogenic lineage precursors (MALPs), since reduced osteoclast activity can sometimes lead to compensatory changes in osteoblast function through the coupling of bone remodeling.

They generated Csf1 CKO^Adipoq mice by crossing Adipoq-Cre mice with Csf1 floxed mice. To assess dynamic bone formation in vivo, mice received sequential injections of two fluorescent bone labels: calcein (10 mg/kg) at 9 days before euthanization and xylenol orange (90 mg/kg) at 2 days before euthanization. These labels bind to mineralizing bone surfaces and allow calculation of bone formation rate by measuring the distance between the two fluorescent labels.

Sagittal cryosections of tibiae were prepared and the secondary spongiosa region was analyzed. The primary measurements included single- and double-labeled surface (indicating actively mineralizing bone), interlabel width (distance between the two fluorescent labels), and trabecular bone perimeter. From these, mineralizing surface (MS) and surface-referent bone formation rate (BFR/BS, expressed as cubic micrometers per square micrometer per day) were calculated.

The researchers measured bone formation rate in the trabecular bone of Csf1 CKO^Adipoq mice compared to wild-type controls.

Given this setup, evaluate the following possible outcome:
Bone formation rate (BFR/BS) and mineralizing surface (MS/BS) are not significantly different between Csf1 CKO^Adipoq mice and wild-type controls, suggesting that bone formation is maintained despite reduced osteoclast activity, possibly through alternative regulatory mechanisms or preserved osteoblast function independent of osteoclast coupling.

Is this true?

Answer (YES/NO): YES